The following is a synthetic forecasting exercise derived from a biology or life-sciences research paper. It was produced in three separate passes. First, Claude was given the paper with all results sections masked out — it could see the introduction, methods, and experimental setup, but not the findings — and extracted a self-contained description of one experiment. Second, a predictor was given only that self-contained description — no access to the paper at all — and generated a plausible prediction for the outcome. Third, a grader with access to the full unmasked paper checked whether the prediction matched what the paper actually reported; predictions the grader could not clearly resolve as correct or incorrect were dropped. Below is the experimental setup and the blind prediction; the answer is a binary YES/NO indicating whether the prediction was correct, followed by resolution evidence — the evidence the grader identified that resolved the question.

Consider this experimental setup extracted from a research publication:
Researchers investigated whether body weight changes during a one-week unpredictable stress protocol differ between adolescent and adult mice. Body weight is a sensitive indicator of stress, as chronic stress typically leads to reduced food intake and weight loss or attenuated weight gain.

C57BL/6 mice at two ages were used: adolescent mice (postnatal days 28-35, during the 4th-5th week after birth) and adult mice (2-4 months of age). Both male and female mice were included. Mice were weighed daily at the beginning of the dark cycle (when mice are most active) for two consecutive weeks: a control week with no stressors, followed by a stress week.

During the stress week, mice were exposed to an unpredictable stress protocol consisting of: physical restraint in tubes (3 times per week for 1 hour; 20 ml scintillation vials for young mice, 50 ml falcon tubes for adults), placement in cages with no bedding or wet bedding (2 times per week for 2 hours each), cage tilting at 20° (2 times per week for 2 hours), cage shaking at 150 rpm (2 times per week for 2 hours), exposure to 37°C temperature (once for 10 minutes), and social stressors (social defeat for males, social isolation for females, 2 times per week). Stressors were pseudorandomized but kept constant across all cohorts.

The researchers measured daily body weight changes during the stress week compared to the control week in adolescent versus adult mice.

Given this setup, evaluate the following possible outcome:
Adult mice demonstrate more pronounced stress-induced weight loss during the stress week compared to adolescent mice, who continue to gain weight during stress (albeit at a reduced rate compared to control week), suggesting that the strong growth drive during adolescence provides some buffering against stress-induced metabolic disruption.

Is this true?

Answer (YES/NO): NO